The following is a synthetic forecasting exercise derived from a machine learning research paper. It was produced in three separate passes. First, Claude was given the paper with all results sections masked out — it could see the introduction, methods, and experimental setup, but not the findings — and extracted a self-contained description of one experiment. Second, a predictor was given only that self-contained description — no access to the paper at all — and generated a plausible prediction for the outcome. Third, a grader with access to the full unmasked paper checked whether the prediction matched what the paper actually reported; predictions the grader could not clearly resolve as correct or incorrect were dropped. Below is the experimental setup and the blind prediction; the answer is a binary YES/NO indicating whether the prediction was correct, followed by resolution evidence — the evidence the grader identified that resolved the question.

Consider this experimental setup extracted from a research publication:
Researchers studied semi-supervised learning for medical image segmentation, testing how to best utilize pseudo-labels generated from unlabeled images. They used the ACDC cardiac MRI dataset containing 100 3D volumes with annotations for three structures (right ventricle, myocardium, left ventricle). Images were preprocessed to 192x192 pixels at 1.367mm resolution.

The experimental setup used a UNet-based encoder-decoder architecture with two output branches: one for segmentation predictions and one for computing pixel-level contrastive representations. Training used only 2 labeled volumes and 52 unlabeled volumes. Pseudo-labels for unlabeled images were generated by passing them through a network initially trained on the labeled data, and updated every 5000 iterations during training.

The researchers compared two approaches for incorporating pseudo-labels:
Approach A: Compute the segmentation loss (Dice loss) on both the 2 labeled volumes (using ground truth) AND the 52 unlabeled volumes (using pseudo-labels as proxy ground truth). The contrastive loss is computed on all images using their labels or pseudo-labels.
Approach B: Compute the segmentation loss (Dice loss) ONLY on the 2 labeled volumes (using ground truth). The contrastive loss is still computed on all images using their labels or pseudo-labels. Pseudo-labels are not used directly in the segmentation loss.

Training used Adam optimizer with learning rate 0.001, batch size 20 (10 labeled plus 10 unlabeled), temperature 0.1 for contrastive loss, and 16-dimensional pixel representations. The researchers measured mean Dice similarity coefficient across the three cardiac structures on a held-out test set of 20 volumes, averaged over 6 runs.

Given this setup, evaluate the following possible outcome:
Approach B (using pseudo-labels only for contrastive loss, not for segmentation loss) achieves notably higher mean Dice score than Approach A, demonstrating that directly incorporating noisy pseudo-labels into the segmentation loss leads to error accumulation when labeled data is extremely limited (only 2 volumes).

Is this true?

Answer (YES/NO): YES